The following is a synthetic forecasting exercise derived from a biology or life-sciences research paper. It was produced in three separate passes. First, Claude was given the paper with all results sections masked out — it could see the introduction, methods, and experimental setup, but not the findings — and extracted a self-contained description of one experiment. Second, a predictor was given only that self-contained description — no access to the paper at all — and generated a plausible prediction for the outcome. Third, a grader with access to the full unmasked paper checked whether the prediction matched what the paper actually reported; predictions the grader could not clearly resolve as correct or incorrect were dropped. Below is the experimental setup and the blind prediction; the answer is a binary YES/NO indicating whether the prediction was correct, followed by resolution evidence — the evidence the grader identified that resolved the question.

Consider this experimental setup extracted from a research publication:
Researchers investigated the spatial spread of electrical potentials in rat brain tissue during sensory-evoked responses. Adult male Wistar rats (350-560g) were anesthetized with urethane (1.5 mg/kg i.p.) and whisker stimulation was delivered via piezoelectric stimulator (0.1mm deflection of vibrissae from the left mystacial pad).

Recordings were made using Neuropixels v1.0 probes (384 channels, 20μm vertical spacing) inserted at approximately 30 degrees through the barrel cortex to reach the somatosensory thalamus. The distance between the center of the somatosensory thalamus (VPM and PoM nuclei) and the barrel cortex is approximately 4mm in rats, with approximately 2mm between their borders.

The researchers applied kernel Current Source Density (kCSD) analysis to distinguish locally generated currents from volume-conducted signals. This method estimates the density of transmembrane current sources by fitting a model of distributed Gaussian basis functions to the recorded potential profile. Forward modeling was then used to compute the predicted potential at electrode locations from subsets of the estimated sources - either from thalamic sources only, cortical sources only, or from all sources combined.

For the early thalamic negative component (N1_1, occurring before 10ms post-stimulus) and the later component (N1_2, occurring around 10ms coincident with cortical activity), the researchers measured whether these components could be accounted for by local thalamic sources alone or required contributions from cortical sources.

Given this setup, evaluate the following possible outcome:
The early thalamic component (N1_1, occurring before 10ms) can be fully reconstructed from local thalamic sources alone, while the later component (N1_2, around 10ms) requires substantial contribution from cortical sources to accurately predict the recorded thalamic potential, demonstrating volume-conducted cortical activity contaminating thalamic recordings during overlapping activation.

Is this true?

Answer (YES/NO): YES